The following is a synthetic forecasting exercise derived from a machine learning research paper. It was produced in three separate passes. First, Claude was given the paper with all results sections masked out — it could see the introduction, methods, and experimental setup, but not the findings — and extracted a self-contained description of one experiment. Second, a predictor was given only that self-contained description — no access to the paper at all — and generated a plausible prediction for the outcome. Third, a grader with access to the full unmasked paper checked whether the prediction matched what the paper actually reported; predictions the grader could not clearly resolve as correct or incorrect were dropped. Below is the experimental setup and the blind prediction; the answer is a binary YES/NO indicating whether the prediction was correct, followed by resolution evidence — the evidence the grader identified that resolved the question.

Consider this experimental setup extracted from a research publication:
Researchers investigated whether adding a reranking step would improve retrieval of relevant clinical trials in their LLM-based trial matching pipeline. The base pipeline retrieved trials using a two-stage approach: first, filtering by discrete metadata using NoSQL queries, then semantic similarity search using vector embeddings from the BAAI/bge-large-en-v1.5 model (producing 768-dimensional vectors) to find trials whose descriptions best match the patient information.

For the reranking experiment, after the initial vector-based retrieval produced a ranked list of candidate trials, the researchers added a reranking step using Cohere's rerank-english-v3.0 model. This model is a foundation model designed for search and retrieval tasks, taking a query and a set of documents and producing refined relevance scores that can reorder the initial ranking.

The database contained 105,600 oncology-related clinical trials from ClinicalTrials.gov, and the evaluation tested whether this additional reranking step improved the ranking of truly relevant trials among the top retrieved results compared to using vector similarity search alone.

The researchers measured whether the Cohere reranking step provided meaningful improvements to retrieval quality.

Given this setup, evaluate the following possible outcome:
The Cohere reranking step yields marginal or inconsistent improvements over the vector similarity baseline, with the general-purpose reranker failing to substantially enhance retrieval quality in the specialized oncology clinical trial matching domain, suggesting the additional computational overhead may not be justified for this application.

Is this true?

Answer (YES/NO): YES